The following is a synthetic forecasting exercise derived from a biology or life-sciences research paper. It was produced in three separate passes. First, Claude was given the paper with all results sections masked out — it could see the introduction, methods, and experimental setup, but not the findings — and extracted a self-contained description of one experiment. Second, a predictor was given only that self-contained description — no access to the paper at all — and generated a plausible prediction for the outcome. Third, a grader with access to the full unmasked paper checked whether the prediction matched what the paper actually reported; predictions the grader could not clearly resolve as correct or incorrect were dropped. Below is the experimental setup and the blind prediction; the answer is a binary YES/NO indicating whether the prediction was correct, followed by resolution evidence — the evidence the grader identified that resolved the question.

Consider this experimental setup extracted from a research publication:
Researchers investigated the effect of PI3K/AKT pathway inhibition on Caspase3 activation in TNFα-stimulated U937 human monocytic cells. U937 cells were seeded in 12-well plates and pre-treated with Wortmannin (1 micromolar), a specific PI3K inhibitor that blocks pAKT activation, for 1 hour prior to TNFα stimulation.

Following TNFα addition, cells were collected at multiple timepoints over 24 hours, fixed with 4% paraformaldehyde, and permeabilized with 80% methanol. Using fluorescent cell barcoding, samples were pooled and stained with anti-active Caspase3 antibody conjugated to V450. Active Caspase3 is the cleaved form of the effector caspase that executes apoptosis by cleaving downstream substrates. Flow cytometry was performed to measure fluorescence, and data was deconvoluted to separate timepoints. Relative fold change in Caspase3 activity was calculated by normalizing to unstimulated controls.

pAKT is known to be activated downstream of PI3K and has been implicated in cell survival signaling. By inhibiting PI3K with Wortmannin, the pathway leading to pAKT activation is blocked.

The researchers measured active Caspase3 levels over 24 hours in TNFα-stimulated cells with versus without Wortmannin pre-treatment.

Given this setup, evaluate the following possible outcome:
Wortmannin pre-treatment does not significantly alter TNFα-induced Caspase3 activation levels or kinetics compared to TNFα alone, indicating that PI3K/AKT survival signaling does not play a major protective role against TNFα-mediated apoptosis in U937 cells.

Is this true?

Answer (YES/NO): YES